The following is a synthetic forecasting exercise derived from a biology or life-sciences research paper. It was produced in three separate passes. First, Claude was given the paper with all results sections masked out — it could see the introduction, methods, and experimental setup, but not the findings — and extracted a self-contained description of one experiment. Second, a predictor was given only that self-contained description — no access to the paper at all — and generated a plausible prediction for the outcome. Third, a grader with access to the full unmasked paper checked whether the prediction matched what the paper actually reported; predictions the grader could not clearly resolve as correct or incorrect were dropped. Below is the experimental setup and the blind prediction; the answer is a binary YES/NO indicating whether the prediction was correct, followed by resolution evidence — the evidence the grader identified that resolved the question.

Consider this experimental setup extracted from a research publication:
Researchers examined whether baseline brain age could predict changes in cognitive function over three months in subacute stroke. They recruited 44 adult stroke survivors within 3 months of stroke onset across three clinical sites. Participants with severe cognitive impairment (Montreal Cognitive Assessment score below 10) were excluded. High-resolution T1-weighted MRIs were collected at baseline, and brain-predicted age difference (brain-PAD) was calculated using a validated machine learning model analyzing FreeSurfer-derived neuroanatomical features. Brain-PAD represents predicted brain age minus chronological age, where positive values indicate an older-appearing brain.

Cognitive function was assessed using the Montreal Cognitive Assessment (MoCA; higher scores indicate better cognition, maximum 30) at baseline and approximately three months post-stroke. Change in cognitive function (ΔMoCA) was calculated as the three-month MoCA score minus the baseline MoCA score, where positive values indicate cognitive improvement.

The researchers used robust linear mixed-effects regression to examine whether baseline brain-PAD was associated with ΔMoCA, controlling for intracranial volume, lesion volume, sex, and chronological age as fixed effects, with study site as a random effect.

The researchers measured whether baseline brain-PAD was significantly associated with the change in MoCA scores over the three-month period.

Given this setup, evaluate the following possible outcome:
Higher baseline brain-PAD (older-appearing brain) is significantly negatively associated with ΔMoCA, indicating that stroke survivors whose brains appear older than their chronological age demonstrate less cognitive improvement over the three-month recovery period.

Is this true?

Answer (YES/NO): NO